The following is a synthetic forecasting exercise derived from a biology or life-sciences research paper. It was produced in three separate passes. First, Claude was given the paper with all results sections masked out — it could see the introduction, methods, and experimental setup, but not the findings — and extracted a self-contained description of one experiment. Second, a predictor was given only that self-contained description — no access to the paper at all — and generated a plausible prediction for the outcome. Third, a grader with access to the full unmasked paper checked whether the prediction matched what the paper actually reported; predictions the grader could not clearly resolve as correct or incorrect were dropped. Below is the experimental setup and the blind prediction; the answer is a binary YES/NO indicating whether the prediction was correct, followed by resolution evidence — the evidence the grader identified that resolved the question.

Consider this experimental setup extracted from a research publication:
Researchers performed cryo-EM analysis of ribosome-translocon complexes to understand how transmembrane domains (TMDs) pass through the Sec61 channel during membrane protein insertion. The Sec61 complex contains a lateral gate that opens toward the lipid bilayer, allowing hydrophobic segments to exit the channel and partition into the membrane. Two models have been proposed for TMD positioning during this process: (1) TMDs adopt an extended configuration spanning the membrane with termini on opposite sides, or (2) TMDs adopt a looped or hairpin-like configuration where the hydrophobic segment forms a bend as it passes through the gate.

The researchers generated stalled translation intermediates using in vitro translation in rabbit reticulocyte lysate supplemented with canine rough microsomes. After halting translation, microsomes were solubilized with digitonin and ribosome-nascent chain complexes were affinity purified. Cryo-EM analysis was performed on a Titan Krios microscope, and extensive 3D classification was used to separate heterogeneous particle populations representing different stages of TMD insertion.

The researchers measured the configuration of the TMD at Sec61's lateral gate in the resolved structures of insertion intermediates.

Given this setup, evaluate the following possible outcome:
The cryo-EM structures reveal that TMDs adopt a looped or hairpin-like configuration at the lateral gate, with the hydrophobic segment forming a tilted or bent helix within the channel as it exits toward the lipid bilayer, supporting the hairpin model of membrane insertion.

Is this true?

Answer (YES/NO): NO